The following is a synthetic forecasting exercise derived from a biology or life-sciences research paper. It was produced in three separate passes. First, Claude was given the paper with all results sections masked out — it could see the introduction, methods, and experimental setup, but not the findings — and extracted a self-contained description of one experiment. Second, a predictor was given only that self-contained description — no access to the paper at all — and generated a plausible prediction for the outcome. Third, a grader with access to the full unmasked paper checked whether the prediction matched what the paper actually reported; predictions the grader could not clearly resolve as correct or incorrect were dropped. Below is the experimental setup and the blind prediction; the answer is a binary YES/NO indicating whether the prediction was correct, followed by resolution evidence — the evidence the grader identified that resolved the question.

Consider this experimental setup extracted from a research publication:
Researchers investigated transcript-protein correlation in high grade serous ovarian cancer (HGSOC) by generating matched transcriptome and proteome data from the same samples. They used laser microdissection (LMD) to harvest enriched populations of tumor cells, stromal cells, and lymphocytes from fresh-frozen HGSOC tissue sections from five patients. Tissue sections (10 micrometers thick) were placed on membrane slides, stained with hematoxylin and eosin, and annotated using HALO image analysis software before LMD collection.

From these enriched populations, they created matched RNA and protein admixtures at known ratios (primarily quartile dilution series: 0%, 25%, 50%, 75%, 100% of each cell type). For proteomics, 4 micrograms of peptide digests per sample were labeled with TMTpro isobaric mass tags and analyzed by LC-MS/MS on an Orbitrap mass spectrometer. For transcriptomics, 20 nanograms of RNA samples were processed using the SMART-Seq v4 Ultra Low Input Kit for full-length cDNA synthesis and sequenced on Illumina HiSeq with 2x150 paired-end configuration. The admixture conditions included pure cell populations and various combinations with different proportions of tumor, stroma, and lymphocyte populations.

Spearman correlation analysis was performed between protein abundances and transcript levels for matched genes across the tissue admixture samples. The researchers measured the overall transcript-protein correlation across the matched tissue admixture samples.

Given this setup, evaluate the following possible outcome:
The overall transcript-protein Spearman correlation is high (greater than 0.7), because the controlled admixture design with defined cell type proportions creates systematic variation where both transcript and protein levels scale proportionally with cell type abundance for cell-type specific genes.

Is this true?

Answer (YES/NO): NO